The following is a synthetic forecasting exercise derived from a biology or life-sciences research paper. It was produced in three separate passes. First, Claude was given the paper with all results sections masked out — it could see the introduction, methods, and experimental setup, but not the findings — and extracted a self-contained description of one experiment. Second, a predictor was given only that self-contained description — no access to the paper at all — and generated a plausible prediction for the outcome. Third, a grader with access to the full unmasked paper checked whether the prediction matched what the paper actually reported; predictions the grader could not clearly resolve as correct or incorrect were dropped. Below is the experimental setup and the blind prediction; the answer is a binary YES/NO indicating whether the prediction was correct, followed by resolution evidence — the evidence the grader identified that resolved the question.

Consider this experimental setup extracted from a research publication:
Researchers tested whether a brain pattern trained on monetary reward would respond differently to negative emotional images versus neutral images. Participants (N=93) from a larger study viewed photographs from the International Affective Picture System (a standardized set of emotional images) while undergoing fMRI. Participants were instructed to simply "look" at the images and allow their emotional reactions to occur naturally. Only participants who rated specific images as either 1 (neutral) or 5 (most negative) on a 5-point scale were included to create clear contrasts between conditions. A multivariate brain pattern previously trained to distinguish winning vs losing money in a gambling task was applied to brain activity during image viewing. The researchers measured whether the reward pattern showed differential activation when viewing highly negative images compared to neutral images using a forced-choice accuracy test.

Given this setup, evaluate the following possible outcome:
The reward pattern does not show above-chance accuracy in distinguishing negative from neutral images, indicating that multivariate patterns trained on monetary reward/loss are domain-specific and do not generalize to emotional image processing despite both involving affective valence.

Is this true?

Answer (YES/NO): NO